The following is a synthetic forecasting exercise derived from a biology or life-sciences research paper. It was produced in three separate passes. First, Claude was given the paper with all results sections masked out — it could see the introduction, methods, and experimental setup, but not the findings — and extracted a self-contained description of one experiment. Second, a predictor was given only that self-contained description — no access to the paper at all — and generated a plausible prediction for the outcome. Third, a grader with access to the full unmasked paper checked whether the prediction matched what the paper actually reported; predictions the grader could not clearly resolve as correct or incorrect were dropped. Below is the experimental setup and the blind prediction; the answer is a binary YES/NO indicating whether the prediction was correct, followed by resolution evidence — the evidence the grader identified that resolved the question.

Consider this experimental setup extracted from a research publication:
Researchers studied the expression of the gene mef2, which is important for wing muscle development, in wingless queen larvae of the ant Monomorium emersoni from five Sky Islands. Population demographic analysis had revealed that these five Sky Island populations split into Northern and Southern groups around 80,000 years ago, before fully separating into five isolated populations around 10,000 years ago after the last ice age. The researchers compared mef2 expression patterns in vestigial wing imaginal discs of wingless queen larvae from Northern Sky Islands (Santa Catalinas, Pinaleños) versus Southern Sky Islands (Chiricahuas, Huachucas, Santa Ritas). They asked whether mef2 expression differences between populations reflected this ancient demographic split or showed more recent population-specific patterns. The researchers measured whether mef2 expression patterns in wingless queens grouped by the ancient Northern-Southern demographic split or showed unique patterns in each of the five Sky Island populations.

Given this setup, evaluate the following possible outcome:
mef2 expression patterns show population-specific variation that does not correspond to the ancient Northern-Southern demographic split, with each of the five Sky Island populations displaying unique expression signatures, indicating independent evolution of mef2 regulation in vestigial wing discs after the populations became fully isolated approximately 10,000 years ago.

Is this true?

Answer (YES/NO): NO